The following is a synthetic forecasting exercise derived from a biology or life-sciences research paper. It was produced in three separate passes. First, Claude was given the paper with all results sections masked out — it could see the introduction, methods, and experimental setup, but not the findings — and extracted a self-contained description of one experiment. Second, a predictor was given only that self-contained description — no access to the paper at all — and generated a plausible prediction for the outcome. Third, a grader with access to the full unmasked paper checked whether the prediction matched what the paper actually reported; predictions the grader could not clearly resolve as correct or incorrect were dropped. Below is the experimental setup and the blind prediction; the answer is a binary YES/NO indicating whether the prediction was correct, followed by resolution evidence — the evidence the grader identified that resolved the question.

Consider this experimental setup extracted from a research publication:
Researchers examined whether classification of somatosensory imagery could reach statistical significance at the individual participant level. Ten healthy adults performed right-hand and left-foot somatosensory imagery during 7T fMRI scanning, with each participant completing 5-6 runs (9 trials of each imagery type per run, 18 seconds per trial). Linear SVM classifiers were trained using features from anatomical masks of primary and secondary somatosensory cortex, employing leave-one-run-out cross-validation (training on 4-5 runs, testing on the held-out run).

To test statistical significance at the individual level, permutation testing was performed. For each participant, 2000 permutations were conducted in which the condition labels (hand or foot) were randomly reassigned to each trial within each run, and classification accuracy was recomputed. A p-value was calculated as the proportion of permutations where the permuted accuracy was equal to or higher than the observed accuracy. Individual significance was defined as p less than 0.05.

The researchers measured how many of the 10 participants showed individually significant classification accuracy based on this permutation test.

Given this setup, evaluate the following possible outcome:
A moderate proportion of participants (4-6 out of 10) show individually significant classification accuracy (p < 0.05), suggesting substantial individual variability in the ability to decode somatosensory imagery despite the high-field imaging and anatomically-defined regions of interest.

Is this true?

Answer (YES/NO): NO